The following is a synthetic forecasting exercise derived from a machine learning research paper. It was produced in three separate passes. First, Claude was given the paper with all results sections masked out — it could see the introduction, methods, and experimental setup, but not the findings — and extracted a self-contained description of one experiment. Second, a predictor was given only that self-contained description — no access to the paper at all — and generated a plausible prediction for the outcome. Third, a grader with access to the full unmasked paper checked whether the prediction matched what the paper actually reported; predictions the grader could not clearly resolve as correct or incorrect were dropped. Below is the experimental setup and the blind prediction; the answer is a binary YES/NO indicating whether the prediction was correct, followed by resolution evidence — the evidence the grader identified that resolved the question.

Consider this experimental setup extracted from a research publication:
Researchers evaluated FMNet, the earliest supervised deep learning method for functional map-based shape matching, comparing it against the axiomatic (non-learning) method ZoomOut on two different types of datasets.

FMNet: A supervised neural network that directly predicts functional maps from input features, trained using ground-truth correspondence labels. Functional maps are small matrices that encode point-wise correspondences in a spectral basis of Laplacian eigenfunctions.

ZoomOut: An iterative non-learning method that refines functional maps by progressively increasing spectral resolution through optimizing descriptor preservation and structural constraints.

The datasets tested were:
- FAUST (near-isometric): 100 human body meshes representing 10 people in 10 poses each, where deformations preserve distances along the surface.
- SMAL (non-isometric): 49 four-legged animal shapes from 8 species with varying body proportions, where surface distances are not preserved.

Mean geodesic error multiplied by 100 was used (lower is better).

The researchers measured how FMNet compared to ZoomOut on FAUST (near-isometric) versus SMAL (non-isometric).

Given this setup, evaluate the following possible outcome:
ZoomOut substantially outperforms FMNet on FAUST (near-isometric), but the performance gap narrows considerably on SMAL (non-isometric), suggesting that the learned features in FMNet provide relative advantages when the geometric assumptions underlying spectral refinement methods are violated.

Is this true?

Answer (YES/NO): YES